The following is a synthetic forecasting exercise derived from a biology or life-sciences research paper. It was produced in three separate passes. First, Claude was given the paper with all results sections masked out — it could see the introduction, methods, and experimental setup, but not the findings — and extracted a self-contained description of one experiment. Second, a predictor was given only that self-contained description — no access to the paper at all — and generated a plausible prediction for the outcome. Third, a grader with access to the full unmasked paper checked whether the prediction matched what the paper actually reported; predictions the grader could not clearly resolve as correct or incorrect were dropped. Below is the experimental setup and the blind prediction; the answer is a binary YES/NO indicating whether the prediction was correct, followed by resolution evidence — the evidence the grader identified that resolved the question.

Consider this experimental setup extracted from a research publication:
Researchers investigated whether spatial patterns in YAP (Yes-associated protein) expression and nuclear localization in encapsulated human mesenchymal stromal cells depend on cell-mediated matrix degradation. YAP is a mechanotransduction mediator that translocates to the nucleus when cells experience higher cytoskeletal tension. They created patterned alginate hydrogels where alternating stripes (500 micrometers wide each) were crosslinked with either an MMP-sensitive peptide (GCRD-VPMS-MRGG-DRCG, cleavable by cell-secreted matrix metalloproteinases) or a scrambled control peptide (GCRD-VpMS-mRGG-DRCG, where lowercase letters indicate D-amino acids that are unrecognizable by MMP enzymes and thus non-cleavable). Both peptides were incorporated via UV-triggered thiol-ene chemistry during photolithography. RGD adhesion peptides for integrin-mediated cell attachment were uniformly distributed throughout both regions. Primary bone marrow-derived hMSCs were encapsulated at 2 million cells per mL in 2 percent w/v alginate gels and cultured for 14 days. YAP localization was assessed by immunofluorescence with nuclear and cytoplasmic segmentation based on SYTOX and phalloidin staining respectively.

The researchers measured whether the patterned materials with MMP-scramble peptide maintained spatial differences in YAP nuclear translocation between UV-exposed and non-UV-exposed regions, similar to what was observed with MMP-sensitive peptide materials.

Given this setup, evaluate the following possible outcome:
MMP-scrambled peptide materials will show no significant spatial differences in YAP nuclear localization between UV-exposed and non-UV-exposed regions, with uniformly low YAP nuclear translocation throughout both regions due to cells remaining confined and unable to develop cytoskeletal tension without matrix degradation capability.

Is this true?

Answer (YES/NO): YES